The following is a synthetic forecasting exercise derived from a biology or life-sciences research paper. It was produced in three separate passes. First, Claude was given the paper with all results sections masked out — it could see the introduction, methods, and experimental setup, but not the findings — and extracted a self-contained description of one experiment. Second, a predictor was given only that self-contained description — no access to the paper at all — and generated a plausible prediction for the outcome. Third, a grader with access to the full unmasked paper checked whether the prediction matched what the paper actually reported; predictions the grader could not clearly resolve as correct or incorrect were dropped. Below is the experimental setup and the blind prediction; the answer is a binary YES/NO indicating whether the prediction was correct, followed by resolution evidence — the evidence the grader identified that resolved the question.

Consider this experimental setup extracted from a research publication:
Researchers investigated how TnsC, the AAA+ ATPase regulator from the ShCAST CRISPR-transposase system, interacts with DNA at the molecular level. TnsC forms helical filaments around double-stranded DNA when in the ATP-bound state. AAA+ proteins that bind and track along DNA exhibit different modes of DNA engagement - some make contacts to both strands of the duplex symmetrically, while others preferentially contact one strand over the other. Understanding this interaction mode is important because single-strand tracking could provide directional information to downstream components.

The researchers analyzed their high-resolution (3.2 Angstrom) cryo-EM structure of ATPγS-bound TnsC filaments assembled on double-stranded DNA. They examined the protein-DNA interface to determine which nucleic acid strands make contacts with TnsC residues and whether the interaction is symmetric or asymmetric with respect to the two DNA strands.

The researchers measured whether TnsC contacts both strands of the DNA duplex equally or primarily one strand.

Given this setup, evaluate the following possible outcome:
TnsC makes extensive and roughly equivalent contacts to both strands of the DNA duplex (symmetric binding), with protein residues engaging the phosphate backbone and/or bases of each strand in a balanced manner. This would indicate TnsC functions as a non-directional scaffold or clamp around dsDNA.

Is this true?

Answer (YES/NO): NO